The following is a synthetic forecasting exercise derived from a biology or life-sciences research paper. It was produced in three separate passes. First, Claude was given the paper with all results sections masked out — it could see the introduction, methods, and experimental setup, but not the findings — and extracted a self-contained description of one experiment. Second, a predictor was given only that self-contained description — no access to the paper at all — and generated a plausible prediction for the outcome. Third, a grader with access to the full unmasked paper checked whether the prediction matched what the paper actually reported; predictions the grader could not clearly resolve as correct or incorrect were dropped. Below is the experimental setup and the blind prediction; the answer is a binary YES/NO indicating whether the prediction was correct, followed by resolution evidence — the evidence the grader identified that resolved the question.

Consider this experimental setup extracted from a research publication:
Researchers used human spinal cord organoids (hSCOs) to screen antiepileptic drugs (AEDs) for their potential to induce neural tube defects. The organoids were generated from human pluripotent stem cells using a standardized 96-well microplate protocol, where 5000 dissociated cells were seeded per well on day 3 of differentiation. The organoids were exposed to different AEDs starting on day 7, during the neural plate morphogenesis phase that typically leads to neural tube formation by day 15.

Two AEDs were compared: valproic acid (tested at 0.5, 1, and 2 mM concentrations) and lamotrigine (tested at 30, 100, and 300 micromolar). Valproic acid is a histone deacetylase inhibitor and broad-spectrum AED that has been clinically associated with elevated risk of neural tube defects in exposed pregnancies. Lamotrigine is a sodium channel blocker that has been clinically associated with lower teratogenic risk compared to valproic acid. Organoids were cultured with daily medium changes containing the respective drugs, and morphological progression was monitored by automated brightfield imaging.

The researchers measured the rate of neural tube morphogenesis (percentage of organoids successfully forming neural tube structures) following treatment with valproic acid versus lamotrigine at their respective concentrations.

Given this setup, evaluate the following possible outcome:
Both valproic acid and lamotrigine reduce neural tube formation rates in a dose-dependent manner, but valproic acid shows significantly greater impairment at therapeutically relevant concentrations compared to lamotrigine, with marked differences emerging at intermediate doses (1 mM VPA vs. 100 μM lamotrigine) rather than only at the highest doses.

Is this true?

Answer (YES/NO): NO